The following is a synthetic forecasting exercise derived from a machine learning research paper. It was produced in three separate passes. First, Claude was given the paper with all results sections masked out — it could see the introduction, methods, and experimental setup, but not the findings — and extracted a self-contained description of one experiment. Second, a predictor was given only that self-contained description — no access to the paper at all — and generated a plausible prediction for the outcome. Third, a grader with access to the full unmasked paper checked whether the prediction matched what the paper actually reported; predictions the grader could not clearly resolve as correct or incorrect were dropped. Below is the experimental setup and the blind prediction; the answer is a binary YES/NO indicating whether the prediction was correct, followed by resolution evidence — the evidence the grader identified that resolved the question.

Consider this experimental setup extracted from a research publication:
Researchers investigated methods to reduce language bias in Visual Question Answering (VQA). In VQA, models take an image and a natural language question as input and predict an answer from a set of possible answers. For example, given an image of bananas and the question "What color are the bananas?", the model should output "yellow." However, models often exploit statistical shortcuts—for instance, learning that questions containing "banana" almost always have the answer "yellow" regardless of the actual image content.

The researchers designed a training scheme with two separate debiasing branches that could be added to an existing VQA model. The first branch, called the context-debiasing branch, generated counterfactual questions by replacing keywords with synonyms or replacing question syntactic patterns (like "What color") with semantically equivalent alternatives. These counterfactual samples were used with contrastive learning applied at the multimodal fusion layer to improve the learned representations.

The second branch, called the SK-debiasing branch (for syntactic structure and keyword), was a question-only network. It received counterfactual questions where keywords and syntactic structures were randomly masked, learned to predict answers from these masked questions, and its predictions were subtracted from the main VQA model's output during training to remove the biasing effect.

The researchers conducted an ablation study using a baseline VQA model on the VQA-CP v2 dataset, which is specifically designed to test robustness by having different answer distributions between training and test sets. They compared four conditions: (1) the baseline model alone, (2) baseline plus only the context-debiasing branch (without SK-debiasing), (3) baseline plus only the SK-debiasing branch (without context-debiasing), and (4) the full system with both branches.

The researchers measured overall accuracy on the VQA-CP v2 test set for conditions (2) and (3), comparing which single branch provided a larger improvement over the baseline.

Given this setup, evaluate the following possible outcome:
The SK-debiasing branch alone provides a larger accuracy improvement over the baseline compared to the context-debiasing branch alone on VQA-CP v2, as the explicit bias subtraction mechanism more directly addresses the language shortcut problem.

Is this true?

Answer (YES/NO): YES